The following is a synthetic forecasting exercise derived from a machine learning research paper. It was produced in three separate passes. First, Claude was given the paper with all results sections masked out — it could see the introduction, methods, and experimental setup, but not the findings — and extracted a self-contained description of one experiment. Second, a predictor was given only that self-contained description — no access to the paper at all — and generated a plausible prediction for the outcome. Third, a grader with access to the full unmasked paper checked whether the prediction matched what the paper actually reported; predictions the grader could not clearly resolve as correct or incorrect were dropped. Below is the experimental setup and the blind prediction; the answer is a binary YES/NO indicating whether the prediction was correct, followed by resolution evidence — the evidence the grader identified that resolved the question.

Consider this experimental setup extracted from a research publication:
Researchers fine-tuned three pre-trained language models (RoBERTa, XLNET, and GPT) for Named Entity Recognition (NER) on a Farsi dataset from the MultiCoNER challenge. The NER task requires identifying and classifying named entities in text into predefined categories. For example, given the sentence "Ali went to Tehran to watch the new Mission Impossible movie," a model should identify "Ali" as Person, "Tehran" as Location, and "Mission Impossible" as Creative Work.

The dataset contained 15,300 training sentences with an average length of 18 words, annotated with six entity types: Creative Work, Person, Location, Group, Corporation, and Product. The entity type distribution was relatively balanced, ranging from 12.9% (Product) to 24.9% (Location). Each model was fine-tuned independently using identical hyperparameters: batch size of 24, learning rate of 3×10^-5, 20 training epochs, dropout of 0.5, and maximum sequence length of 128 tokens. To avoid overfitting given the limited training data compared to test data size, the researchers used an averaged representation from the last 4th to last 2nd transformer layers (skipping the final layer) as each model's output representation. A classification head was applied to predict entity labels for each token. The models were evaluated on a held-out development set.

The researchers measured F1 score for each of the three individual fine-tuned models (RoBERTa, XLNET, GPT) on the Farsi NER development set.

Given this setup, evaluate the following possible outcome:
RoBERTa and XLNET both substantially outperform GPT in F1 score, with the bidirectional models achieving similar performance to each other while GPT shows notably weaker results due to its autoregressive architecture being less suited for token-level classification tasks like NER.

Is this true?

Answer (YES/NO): NO